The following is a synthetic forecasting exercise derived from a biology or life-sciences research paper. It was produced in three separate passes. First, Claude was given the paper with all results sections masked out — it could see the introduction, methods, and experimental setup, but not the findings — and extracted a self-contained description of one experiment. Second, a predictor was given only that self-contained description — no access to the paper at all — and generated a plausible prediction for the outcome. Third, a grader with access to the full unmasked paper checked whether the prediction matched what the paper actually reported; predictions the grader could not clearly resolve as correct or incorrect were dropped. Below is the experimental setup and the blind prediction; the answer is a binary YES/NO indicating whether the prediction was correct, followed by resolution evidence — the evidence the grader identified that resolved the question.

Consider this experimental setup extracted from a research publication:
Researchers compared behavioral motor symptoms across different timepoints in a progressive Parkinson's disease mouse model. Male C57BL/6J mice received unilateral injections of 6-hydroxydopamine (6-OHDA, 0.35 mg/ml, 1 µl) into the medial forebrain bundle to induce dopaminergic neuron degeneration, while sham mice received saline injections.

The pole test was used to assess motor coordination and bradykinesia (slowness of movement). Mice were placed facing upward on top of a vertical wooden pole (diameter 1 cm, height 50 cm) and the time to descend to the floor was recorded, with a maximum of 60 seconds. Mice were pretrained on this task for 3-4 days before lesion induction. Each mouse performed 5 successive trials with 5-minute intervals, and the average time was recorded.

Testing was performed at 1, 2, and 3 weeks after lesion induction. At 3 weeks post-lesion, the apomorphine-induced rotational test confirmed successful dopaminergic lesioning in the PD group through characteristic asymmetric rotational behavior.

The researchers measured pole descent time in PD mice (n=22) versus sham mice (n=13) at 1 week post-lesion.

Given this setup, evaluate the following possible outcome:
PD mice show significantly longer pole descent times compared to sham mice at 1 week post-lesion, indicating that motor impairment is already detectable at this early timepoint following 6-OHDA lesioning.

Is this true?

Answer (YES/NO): NO